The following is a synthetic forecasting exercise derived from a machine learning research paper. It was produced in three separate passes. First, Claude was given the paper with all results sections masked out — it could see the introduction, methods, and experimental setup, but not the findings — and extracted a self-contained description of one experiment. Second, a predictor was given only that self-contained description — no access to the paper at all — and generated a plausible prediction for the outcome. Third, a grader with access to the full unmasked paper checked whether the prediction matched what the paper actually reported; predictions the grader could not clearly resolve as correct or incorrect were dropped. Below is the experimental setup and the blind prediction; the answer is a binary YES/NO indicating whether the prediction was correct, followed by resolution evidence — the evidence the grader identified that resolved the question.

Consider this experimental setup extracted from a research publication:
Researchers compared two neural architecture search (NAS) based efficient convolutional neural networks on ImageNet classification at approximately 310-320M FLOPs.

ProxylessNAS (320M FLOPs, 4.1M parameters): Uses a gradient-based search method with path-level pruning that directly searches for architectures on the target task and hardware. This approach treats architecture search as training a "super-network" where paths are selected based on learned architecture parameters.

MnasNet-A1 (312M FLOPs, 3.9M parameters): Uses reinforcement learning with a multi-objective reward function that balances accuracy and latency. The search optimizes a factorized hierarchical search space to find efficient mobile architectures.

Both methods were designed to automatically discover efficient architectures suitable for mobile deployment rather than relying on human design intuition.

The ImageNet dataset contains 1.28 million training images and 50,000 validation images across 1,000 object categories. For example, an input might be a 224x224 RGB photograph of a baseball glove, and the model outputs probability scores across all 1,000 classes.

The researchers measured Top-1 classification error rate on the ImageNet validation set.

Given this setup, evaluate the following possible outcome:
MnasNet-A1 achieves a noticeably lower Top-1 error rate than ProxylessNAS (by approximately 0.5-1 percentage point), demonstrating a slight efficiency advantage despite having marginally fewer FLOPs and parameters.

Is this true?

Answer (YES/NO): YES